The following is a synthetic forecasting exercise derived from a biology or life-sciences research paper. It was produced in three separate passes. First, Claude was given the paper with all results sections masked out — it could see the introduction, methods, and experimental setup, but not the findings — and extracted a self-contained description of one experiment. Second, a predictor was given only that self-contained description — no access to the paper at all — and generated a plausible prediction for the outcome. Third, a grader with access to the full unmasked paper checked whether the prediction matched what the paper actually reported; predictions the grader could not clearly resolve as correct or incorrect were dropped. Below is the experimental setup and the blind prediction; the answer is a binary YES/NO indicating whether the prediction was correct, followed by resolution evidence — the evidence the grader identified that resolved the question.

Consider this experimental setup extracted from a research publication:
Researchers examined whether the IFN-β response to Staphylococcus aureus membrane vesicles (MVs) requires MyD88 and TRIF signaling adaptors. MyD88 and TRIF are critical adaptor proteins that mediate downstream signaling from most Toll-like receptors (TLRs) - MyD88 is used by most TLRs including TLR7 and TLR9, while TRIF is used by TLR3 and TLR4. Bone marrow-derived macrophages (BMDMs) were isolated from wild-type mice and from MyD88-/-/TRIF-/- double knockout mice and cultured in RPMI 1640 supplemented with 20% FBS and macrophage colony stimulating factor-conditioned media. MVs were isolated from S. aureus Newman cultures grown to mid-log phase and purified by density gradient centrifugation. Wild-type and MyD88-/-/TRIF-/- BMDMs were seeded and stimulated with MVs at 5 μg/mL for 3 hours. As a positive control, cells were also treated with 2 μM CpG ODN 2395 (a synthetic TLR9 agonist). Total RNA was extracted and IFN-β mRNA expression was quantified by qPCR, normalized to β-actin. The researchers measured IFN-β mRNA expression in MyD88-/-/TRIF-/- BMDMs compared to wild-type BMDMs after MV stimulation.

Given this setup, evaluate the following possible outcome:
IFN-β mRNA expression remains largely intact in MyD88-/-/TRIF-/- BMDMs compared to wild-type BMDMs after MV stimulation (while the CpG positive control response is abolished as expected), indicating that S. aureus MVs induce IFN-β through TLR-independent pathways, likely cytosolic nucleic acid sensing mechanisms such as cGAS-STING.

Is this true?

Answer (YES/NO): NO